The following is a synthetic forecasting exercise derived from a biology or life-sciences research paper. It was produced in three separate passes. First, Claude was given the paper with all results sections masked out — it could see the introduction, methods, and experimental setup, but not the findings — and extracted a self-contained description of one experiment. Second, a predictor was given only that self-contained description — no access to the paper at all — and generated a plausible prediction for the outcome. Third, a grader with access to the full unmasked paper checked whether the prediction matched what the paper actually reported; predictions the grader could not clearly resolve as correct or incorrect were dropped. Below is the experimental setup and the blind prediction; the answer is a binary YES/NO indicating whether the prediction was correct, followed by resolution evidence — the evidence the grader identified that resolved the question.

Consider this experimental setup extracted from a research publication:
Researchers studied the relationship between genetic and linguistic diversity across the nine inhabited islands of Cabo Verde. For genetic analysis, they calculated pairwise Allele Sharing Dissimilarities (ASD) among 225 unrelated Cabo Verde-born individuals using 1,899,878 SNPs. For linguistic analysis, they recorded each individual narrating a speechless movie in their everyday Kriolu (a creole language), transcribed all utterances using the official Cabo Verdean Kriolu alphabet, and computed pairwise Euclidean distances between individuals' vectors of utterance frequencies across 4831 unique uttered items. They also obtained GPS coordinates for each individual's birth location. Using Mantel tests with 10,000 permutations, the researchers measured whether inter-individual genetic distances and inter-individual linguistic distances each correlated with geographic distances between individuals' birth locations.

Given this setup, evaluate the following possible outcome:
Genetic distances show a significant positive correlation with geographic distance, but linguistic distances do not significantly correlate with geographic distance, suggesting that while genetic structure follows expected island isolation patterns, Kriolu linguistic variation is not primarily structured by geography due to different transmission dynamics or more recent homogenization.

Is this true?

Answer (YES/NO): NO